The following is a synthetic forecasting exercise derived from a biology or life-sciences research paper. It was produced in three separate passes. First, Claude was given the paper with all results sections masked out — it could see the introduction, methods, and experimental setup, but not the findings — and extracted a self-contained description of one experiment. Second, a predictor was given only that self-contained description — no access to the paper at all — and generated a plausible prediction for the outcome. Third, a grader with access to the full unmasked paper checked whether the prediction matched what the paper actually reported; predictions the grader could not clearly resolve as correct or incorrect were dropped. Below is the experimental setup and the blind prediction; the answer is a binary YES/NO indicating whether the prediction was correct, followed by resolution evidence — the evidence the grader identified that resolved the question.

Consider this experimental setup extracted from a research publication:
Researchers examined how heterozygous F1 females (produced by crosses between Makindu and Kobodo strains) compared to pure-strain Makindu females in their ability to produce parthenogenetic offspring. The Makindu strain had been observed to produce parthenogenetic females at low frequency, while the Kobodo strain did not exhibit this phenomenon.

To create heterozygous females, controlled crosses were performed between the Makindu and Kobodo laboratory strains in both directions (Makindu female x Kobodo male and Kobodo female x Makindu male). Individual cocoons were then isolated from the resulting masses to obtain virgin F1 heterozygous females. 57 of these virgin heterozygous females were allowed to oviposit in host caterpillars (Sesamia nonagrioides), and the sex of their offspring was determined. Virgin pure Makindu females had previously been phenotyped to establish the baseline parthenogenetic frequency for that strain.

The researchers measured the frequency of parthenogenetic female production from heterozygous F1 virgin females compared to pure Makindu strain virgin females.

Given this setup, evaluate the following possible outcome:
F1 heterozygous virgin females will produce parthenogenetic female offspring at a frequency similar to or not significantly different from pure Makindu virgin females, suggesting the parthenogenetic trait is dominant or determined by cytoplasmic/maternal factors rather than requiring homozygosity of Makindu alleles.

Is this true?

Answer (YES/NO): NO